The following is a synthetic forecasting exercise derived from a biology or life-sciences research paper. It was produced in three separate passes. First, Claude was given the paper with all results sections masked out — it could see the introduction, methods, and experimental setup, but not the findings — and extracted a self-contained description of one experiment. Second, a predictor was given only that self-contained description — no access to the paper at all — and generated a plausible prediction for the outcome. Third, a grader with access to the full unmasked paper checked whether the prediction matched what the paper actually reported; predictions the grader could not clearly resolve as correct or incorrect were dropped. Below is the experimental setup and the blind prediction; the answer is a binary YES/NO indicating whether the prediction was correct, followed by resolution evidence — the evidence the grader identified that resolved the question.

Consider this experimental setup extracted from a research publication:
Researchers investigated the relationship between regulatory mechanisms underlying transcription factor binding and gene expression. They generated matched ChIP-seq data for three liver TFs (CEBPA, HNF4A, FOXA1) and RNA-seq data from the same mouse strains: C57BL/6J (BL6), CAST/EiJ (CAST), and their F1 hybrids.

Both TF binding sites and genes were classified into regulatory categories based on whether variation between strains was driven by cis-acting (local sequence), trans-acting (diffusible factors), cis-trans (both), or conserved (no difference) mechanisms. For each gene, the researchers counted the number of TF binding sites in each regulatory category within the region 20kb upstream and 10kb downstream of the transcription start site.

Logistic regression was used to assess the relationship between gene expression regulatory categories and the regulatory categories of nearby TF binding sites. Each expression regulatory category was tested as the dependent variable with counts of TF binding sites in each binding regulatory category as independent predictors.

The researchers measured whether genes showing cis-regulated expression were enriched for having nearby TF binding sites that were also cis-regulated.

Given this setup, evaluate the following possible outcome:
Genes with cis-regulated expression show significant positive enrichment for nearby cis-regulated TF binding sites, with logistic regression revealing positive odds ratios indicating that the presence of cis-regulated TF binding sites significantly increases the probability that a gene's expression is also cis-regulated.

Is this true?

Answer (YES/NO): YES